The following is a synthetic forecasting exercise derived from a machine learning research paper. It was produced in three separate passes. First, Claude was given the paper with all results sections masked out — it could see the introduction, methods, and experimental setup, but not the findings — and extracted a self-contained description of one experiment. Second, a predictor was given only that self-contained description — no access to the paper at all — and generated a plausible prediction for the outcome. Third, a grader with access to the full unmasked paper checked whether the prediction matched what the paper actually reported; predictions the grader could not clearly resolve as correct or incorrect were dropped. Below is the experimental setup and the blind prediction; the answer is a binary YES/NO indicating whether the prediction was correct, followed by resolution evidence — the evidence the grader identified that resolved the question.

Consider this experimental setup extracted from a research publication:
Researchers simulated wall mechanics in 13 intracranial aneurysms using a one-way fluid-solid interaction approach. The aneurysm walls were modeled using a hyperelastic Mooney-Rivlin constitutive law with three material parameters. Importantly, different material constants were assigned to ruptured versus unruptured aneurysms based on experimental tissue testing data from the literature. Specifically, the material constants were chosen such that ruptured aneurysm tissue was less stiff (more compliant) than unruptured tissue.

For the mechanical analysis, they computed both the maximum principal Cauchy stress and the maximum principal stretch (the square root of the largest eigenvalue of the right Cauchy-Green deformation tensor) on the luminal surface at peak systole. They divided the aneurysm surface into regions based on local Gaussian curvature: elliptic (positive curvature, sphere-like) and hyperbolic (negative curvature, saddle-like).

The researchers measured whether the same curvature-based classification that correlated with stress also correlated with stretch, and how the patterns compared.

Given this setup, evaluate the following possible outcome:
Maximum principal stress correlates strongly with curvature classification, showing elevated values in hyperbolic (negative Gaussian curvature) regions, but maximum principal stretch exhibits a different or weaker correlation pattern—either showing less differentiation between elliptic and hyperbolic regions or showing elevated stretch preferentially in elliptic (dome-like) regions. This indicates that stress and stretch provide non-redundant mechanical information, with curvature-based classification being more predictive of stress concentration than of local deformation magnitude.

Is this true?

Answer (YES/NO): NO